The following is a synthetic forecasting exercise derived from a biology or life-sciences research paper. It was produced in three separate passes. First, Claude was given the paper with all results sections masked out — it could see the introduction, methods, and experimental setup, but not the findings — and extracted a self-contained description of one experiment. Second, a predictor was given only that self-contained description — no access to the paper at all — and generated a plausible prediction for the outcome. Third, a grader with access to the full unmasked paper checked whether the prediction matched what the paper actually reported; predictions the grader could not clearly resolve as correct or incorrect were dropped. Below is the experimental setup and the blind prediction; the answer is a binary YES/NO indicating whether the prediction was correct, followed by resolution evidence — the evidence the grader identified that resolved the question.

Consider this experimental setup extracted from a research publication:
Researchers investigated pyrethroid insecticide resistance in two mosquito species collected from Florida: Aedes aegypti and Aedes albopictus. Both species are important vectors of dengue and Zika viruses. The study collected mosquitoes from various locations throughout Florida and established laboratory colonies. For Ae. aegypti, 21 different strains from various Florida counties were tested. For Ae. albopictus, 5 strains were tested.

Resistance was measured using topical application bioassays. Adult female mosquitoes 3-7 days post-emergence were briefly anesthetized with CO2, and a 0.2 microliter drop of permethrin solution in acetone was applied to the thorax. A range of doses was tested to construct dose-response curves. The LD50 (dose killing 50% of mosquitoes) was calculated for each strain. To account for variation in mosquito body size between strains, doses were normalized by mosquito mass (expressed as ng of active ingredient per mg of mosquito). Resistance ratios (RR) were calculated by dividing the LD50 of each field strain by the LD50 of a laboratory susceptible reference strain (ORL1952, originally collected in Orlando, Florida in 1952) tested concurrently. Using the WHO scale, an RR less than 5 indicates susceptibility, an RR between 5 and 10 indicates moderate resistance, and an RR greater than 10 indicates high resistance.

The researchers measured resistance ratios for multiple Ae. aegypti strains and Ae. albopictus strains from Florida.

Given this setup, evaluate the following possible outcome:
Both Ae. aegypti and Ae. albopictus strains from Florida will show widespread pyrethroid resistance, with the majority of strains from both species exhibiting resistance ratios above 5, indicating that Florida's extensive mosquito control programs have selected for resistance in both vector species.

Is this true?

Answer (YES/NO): NO